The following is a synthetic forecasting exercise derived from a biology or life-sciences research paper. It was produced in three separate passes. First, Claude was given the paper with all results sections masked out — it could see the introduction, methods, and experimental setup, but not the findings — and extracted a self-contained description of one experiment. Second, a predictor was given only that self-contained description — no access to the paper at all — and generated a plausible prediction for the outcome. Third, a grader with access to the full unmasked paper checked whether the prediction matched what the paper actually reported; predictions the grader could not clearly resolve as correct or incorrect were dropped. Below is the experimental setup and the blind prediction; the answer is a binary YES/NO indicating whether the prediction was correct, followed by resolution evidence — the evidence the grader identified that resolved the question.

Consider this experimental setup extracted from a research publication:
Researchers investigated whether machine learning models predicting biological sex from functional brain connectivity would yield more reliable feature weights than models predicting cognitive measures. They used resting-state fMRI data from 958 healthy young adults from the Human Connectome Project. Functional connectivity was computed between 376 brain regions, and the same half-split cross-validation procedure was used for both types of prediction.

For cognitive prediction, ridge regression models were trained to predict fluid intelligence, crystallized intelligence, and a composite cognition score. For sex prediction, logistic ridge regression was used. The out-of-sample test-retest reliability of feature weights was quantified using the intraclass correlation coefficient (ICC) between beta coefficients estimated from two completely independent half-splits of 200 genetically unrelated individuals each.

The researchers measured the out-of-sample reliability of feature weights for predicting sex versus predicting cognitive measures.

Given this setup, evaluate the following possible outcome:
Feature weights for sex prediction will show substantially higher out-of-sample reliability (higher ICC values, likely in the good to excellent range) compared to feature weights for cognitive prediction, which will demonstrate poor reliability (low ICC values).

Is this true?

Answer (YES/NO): NO